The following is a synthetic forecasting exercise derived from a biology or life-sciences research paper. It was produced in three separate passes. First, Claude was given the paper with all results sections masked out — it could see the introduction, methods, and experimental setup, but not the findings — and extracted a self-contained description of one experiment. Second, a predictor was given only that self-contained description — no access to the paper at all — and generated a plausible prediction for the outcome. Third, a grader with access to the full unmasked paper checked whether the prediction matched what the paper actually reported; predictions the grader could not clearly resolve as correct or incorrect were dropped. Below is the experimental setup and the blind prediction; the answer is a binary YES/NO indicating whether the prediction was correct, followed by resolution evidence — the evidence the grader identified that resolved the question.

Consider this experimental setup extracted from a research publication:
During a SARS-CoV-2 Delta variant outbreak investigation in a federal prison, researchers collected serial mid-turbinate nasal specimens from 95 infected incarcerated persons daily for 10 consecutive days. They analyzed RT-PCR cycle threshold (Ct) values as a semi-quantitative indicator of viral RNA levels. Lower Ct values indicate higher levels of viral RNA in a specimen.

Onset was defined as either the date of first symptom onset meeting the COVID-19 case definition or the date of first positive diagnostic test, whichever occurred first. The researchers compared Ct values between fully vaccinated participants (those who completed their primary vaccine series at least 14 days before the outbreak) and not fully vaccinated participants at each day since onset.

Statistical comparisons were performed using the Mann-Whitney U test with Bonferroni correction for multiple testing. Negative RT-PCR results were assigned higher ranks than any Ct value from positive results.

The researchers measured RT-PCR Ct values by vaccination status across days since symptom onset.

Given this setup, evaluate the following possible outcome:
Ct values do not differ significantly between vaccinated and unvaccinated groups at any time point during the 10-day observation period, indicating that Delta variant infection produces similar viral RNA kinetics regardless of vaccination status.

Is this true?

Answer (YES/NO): YES